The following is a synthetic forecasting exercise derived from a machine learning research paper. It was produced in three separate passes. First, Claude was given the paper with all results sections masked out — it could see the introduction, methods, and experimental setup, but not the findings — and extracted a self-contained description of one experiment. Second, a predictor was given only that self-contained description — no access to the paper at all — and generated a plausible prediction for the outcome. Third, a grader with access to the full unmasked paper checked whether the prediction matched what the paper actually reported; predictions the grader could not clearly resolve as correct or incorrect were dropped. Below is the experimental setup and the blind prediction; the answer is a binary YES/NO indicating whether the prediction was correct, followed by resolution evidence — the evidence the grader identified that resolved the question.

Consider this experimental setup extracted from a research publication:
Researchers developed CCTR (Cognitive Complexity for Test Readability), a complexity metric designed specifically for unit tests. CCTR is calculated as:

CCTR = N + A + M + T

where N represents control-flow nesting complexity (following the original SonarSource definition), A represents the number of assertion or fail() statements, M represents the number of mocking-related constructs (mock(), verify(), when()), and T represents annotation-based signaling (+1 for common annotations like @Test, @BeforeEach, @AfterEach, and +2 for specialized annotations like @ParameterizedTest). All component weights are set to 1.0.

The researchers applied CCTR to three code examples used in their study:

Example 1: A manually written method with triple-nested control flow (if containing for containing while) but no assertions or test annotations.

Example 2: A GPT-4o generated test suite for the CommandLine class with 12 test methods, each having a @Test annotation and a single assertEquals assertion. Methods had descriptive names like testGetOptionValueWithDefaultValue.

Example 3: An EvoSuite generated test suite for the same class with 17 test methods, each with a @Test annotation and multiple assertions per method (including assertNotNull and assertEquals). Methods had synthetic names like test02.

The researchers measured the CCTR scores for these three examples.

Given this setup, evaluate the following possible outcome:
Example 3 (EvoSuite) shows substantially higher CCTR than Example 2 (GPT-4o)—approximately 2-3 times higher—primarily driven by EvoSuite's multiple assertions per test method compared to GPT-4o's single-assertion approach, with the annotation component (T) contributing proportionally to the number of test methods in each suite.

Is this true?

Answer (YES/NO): YES